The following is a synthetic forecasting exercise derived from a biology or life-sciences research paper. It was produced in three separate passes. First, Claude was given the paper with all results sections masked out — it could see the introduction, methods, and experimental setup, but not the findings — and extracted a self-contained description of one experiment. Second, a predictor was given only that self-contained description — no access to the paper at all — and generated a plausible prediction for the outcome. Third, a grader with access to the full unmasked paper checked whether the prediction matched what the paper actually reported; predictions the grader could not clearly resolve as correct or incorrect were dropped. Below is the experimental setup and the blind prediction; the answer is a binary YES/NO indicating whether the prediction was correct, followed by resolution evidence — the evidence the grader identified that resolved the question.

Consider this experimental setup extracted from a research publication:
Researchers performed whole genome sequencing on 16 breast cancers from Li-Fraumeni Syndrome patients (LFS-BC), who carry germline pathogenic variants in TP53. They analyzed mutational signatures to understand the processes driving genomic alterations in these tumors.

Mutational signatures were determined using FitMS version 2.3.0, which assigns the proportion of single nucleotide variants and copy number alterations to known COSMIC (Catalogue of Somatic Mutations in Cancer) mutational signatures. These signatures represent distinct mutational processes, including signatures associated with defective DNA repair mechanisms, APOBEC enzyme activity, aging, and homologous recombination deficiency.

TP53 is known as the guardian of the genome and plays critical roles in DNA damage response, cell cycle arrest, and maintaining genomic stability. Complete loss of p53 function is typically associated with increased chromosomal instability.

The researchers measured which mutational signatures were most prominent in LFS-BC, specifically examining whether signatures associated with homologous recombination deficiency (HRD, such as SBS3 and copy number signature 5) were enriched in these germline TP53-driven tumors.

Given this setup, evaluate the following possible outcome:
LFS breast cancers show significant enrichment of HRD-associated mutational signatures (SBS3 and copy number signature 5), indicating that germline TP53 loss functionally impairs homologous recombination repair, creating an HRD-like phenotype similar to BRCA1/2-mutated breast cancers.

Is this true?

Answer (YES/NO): NO